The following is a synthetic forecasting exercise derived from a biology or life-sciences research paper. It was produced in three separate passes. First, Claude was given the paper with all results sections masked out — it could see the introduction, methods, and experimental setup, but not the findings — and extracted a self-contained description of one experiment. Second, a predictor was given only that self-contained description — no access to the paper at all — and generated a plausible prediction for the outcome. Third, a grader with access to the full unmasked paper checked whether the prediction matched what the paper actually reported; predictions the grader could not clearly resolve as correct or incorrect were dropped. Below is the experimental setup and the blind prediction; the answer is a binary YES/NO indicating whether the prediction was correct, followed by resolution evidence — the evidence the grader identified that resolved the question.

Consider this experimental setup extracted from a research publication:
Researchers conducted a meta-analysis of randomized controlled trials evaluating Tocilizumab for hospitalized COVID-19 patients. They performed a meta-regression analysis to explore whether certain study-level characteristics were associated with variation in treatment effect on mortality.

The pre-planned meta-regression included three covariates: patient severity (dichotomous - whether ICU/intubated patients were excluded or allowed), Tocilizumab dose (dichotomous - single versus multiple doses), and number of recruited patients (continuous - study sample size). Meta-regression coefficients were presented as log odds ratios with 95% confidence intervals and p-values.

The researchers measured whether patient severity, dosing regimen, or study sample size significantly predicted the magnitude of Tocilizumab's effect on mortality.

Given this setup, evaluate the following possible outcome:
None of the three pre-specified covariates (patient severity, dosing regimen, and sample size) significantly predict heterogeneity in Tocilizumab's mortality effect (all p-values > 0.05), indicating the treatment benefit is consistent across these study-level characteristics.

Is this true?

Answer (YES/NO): NO